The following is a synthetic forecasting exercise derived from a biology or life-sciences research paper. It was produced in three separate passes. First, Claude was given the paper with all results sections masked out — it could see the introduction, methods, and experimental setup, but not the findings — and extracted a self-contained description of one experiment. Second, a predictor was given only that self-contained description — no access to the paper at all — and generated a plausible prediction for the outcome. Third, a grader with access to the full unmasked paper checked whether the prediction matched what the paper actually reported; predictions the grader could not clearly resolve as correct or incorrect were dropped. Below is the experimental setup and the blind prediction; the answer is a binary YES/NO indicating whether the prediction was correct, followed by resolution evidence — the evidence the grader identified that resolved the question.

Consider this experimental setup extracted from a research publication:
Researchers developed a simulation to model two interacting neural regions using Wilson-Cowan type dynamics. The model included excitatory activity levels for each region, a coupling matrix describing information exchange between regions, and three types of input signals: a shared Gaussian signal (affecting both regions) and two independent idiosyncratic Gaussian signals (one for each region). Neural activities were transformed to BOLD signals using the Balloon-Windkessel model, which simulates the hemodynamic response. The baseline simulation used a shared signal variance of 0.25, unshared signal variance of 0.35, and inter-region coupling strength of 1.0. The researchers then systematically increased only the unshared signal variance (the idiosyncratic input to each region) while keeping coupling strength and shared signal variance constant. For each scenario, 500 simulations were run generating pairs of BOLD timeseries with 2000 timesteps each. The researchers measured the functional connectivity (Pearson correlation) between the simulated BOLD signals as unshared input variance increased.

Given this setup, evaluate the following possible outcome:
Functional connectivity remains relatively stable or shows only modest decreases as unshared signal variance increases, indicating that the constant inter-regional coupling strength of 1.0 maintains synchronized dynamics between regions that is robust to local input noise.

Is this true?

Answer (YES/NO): NO